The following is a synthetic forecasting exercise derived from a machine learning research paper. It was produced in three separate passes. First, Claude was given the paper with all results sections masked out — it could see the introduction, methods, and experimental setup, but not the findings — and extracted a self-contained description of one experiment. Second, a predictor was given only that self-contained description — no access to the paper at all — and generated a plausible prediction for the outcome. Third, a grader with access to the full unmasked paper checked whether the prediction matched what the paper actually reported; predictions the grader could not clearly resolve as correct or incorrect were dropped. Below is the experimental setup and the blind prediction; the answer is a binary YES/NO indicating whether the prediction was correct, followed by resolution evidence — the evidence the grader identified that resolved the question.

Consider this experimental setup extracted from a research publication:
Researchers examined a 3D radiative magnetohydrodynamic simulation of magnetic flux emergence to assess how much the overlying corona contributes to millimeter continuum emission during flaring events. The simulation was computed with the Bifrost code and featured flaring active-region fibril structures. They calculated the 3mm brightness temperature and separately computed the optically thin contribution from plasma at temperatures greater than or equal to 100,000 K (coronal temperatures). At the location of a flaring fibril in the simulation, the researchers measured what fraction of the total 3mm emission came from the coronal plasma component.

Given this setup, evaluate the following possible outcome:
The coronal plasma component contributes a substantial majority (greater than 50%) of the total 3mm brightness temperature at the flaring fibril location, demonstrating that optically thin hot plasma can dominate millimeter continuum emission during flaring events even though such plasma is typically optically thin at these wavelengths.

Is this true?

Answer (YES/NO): NO